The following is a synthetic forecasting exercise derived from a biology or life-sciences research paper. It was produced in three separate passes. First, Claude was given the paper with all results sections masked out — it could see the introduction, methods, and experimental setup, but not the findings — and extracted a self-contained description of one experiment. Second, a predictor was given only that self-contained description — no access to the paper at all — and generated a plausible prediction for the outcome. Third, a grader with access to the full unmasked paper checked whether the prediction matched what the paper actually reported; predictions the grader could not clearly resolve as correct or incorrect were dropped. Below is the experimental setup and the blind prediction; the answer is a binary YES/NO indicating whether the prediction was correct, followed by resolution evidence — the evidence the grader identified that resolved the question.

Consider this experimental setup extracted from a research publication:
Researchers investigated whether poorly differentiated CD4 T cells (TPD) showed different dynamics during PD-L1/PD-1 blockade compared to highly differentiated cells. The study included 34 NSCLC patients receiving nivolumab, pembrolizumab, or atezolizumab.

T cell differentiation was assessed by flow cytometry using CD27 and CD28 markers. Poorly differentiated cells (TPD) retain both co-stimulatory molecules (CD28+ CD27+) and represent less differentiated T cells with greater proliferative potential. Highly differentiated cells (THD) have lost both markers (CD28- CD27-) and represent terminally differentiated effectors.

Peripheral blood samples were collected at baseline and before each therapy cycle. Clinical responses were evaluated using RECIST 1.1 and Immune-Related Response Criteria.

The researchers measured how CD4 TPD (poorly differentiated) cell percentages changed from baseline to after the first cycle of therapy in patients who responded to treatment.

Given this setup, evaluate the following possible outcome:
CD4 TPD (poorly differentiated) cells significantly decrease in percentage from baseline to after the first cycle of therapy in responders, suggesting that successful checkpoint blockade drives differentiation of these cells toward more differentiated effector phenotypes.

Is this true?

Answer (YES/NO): NO